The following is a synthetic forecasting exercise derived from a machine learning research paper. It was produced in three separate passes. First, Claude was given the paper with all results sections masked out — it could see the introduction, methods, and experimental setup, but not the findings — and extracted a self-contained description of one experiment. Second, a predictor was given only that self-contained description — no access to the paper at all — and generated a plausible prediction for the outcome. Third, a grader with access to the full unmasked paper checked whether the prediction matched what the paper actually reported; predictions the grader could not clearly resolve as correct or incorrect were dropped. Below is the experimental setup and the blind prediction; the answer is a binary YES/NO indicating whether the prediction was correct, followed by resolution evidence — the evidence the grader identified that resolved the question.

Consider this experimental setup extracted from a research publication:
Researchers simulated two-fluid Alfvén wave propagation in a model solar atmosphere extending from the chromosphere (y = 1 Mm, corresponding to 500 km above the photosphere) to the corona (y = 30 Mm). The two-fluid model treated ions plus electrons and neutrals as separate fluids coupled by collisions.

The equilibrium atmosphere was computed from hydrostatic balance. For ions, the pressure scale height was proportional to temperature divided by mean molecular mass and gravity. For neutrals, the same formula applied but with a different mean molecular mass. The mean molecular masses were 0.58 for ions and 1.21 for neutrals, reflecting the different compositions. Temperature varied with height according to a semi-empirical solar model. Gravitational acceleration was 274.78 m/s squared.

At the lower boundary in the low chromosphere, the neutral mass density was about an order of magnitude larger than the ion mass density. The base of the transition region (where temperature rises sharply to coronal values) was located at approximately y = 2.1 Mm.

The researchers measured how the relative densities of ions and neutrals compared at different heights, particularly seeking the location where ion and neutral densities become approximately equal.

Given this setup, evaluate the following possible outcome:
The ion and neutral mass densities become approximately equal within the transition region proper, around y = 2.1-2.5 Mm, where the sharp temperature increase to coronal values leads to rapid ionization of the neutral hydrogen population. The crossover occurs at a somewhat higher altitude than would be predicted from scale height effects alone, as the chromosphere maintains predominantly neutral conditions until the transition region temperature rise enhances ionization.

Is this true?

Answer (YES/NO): NO